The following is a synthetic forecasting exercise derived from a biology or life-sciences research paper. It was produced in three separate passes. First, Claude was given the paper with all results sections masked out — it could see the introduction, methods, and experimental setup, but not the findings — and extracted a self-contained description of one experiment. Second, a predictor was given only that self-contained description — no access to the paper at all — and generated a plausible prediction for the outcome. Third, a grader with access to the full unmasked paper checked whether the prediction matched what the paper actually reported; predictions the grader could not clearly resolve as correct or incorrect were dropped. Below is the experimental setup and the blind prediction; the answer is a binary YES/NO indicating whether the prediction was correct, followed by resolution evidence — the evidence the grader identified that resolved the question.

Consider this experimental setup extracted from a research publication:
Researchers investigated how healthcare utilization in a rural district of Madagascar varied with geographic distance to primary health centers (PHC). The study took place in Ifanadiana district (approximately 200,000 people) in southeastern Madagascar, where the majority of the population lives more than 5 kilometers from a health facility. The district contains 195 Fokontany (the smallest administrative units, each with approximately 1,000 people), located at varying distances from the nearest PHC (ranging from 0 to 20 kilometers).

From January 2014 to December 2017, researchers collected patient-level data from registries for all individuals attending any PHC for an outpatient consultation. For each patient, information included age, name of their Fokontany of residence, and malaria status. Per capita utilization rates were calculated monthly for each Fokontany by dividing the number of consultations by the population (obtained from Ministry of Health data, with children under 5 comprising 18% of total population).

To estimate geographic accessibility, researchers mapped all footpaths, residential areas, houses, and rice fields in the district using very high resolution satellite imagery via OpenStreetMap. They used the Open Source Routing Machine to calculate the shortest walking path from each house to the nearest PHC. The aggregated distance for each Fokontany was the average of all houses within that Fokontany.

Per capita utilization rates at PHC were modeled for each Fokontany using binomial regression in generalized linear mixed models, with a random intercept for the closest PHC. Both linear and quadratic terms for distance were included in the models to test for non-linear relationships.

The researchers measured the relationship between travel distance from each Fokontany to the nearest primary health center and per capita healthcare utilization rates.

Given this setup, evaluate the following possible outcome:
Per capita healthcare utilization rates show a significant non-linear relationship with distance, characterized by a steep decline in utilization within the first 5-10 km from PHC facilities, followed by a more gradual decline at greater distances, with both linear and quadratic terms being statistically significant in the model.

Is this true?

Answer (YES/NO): YES